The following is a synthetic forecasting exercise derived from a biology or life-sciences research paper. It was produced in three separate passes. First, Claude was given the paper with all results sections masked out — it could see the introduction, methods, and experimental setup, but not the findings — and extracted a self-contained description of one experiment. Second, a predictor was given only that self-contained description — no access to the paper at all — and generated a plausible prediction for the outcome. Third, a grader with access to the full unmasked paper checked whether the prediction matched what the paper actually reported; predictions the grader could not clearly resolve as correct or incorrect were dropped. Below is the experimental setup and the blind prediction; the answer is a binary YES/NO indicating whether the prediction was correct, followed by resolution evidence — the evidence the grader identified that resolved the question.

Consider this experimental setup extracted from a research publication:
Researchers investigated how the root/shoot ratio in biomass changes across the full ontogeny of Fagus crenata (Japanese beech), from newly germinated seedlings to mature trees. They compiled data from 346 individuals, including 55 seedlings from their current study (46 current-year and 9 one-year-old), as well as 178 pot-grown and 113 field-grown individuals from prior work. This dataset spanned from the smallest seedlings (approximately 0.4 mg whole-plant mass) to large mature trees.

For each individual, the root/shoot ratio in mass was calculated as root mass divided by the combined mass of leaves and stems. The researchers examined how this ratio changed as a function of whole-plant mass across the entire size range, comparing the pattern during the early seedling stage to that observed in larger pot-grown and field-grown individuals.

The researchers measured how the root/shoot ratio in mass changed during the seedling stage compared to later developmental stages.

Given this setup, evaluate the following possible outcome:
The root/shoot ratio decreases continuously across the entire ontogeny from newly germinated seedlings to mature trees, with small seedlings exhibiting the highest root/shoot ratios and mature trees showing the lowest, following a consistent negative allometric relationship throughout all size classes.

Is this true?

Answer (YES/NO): NO